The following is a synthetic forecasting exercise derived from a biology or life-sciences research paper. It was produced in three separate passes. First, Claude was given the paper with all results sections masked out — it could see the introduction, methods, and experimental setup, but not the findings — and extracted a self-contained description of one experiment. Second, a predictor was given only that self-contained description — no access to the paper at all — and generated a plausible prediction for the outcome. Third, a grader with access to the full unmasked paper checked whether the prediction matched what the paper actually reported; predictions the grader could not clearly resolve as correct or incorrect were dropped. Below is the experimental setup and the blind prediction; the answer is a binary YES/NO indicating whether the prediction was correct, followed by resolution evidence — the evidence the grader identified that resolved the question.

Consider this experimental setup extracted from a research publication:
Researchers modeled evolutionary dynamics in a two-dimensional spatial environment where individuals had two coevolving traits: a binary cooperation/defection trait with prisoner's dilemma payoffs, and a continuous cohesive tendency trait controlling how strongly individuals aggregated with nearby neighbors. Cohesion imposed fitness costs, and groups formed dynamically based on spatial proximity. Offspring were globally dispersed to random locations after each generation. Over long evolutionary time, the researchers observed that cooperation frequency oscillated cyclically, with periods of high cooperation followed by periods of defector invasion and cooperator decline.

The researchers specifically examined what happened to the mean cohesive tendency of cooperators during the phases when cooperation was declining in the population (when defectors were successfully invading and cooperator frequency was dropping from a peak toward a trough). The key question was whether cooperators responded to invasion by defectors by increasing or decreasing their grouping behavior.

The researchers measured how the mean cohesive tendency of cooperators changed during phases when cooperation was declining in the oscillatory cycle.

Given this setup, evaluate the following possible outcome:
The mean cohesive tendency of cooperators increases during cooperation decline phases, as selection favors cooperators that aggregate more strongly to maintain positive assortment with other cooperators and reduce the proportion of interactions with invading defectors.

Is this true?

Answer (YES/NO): NO